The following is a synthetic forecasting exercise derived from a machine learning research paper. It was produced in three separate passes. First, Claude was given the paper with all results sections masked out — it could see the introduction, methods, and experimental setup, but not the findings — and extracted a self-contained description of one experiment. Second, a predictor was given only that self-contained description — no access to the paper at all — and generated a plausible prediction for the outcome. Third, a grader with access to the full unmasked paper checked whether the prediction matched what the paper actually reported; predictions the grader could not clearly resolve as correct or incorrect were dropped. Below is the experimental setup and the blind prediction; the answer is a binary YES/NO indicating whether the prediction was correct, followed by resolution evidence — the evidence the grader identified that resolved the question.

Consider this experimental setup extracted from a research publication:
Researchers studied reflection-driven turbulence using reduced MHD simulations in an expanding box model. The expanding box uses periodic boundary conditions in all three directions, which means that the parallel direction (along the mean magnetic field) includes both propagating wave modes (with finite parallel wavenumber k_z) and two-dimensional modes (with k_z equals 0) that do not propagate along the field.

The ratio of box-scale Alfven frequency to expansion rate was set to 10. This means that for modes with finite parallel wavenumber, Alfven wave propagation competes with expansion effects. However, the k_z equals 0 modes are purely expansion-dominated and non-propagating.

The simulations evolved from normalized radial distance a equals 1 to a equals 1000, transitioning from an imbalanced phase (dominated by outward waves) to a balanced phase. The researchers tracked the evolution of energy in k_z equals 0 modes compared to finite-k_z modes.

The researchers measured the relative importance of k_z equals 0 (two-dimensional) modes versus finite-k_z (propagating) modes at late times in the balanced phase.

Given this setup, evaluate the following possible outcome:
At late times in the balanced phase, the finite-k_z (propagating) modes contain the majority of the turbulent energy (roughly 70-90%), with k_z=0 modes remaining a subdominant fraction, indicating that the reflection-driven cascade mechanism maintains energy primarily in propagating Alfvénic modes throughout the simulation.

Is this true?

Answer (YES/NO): NO